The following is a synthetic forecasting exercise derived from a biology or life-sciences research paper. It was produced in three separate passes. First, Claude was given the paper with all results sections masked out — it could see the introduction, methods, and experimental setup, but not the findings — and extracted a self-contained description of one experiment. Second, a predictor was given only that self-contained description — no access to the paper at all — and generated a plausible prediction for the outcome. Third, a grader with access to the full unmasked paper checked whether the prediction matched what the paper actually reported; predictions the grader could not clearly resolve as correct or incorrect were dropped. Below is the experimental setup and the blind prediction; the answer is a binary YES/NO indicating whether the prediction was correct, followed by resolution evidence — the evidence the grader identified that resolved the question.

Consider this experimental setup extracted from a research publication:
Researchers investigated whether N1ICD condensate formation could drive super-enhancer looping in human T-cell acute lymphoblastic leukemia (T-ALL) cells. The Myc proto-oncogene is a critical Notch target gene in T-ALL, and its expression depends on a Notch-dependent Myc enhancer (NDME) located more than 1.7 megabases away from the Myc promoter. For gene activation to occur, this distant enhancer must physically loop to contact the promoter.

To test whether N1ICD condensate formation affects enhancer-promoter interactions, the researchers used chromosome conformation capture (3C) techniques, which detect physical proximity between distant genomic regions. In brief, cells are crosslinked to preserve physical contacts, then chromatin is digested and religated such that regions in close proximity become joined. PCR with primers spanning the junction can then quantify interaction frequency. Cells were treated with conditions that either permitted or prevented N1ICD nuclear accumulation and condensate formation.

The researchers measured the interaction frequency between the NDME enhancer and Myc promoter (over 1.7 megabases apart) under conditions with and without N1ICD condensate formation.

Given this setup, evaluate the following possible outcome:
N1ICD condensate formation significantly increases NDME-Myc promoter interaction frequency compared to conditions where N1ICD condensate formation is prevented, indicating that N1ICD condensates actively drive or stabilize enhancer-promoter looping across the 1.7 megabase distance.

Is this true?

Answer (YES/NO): YES